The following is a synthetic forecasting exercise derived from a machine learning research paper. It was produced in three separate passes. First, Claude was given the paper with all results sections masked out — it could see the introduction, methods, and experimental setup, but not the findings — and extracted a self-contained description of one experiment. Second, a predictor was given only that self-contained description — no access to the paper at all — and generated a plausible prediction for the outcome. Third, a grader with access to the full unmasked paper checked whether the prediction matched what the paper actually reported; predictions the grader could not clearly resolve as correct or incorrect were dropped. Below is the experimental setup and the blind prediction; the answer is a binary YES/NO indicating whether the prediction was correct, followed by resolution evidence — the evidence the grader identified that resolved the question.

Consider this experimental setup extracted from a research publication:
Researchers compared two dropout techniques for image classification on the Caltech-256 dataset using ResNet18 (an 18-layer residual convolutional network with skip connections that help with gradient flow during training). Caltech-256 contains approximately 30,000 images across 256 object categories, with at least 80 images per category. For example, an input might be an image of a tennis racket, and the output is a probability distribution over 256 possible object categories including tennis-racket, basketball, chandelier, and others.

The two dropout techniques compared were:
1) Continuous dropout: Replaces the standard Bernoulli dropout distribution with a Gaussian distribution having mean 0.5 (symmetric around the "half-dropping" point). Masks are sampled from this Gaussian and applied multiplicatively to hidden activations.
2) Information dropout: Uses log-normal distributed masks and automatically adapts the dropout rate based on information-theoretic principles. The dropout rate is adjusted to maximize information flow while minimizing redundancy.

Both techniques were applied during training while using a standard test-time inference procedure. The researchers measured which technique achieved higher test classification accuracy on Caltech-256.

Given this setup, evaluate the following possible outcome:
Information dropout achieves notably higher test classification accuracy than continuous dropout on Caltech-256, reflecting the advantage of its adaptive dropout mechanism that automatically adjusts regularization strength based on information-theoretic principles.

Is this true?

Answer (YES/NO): NO